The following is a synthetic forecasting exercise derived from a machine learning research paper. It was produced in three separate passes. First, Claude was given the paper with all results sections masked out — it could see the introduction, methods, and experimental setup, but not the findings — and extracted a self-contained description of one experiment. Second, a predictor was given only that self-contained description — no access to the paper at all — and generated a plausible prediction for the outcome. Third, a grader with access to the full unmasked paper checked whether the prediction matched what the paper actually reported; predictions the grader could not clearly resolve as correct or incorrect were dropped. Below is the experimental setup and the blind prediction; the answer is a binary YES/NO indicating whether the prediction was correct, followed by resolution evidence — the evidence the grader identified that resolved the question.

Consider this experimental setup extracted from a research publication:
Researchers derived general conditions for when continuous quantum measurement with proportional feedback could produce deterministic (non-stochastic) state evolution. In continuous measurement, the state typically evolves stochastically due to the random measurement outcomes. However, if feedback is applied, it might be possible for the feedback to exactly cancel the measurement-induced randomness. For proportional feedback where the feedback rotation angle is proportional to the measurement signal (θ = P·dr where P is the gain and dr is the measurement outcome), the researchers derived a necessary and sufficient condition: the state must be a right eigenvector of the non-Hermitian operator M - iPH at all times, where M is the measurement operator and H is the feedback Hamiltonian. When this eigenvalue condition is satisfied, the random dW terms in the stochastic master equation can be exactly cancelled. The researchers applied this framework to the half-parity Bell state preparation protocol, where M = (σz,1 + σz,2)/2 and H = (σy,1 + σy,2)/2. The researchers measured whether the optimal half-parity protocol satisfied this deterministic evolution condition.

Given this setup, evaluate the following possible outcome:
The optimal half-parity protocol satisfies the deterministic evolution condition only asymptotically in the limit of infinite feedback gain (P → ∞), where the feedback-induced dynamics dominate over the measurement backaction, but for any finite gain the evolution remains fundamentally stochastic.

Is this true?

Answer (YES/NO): NO